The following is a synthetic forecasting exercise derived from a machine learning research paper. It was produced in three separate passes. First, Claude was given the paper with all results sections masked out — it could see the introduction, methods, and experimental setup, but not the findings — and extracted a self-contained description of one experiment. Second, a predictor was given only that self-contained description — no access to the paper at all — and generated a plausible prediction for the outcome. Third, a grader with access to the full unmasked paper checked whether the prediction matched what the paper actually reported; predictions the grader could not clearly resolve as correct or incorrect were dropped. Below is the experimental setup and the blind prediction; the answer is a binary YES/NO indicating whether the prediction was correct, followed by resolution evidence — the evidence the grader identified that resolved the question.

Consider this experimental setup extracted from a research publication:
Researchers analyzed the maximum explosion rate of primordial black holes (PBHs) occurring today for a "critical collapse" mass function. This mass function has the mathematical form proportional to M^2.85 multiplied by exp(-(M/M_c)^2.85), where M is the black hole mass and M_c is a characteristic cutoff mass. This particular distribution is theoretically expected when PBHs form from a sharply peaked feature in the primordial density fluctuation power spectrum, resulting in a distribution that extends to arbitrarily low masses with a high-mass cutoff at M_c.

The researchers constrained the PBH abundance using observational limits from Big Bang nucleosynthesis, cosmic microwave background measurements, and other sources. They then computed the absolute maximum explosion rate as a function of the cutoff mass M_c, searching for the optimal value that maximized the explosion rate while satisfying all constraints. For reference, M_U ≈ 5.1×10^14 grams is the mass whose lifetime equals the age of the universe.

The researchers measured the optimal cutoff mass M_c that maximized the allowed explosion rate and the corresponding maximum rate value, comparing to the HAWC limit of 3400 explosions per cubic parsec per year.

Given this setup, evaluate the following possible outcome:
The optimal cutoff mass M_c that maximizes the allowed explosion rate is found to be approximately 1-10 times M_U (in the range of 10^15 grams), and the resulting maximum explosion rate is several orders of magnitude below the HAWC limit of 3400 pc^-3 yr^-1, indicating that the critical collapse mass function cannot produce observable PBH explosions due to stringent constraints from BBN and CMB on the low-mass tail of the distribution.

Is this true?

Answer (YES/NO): NO